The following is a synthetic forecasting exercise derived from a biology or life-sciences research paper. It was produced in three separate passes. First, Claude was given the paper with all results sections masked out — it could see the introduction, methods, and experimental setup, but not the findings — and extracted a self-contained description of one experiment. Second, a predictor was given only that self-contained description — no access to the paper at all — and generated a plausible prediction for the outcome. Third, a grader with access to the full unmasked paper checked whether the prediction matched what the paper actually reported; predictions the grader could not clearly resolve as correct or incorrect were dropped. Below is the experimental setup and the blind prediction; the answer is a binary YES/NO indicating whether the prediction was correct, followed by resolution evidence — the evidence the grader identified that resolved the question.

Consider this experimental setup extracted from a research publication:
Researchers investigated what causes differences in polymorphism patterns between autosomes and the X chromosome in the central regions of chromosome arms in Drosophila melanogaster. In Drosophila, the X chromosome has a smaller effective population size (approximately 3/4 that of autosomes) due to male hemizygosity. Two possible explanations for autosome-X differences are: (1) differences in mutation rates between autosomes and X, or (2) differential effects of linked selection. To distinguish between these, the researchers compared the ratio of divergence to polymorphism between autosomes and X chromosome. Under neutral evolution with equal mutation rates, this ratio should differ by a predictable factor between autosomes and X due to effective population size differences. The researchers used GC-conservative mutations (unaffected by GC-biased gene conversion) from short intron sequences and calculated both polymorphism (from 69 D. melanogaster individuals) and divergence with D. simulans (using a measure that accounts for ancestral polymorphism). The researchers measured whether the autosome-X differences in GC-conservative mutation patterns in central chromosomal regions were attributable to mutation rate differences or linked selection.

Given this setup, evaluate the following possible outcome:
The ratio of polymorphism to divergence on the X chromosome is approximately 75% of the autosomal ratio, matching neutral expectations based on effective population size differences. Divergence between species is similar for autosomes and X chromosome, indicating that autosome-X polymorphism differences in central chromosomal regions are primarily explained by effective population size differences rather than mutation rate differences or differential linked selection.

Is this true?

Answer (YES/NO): NO